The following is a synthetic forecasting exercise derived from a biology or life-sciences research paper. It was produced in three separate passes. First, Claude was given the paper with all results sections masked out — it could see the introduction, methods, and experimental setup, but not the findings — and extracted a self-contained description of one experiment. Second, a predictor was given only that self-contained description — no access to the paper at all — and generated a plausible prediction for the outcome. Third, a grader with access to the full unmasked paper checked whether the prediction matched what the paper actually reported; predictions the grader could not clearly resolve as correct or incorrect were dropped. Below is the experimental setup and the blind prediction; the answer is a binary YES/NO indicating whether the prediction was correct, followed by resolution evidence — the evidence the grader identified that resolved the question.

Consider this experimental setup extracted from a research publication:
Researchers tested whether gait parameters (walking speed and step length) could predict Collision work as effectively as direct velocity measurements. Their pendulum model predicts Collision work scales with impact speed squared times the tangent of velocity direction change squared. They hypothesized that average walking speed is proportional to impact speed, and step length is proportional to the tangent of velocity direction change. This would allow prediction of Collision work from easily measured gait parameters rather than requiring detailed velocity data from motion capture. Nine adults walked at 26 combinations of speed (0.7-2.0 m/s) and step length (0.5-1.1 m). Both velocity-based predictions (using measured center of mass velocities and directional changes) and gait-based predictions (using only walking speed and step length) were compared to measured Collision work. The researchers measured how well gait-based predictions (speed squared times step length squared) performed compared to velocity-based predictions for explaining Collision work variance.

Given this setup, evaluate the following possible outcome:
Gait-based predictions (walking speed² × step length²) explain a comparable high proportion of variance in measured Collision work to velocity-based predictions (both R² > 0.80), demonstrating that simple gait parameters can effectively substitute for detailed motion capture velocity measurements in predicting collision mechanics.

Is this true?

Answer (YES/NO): NO